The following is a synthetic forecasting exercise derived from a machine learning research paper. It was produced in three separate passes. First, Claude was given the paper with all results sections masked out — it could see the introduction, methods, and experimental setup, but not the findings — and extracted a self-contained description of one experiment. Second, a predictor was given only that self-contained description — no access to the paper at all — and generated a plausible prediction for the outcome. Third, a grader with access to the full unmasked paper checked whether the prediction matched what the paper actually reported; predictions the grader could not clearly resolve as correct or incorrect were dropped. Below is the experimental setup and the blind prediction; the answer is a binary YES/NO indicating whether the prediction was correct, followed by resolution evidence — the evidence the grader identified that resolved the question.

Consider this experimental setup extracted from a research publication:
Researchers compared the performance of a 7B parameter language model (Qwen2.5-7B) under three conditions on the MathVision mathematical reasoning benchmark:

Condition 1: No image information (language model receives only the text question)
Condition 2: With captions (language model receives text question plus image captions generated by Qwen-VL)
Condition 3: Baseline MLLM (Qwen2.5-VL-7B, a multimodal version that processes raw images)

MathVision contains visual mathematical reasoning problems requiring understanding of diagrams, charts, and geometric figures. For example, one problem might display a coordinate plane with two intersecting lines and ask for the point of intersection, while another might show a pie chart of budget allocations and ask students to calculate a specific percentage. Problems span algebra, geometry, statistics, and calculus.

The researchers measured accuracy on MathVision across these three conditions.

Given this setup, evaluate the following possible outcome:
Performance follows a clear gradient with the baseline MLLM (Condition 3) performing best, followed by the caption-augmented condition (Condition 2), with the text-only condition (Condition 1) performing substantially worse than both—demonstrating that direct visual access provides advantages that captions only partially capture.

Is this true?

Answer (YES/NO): NO